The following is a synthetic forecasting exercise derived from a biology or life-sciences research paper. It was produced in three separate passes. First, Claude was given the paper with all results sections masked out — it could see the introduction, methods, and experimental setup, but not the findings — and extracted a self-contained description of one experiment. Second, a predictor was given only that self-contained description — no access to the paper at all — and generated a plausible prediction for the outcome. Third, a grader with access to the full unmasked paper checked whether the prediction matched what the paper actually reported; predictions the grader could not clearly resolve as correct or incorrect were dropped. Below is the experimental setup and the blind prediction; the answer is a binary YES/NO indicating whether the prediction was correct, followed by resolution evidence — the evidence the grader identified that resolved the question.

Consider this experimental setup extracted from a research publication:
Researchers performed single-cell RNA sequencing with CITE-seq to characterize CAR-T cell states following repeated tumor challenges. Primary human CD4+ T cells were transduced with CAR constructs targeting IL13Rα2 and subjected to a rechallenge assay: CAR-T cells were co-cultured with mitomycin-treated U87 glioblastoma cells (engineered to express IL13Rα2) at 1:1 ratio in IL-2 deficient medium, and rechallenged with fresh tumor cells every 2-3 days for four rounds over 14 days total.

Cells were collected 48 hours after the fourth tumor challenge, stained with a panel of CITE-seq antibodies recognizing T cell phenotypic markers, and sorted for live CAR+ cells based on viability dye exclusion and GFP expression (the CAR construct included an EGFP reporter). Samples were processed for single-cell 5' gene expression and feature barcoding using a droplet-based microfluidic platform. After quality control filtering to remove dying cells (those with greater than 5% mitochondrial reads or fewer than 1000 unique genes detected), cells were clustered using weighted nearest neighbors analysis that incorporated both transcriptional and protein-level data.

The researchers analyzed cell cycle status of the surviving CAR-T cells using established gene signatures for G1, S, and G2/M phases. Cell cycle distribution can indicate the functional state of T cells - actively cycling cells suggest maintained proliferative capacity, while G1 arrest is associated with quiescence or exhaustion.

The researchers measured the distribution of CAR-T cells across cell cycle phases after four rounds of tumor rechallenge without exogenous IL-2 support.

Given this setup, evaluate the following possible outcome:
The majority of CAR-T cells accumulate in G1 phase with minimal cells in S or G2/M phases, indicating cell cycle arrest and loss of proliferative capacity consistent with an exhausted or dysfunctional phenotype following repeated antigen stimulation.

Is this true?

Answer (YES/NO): NO